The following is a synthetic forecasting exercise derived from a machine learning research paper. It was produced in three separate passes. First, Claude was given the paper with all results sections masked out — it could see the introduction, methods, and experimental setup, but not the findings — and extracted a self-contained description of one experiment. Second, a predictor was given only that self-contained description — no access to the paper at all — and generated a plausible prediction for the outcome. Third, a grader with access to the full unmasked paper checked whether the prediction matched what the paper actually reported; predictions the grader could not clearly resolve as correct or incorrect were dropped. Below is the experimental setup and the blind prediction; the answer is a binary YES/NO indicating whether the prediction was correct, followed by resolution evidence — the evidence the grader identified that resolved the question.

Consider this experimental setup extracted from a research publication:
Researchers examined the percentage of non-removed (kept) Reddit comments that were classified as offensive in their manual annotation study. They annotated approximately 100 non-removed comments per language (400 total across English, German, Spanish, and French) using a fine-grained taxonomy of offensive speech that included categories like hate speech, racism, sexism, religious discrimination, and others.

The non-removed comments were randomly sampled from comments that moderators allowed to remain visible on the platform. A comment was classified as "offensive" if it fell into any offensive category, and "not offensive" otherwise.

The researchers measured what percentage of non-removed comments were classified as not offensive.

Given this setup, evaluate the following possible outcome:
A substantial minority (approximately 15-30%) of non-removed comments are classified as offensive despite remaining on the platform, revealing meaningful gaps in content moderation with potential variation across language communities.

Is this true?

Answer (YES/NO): YES